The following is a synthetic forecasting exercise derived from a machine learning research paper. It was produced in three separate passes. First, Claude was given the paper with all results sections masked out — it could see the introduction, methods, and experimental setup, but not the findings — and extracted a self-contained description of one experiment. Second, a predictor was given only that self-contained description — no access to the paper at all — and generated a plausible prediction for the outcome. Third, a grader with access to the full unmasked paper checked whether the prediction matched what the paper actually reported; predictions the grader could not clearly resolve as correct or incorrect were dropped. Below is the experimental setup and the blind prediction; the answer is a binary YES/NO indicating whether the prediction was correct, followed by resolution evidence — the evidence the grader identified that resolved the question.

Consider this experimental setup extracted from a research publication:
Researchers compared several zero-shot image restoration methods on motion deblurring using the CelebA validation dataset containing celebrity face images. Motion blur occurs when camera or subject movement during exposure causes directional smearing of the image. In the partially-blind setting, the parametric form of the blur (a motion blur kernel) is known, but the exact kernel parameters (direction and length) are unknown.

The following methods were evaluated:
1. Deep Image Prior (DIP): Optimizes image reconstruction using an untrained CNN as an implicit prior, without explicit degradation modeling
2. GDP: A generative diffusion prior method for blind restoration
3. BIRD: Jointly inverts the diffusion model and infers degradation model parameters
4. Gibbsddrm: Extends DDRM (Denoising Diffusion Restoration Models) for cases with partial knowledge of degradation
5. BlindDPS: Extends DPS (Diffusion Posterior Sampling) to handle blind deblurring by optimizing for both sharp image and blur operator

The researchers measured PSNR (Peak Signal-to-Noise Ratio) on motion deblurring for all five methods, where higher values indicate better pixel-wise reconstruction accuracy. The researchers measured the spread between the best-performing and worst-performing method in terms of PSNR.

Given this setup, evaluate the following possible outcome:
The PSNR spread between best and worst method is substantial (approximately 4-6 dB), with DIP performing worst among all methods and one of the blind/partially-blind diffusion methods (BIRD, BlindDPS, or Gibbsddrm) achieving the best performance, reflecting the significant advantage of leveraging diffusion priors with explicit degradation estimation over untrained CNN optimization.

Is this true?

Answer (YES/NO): NO